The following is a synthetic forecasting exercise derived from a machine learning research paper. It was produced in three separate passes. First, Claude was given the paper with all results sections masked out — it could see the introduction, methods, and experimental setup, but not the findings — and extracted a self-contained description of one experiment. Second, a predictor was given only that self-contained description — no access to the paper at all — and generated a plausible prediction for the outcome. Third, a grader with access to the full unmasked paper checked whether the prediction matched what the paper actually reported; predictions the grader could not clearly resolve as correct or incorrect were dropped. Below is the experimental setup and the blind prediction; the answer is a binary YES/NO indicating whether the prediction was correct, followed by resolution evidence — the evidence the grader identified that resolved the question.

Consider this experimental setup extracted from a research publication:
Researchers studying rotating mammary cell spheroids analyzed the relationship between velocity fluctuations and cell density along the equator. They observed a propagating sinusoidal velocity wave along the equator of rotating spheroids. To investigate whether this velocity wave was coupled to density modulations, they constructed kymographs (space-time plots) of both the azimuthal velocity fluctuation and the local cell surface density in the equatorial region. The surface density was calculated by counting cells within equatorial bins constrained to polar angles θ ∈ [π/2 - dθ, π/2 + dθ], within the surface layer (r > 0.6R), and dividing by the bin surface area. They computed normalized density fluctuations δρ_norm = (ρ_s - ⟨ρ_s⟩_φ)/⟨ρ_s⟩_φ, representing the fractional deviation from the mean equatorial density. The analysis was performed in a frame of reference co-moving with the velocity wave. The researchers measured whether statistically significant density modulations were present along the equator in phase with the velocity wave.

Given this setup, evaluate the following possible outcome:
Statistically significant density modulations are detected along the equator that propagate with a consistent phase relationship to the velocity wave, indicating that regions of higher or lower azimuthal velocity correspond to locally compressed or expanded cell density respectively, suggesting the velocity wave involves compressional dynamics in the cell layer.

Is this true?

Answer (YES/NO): NO